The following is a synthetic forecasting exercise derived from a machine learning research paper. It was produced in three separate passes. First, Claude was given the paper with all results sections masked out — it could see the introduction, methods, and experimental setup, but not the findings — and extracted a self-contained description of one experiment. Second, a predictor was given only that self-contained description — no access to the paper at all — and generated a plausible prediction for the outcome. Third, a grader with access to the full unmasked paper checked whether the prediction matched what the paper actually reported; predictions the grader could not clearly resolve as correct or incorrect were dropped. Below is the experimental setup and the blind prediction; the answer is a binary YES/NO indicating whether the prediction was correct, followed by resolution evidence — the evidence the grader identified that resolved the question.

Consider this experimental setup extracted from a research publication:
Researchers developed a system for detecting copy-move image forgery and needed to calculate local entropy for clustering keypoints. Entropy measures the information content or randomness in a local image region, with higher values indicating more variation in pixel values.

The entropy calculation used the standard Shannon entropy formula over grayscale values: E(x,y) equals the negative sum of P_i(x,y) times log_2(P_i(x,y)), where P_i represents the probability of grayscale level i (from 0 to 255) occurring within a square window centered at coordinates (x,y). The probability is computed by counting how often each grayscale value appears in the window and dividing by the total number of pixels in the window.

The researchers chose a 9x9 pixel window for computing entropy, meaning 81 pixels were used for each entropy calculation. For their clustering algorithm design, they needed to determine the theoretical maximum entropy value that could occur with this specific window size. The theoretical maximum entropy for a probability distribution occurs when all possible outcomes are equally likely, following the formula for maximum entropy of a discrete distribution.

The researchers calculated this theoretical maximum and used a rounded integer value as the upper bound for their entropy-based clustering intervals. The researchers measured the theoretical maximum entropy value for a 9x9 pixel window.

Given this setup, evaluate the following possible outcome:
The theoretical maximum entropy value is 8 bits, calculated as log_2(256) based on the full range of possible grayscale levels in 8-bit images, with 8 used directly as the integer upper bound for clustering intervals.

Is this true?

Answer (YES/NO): NO